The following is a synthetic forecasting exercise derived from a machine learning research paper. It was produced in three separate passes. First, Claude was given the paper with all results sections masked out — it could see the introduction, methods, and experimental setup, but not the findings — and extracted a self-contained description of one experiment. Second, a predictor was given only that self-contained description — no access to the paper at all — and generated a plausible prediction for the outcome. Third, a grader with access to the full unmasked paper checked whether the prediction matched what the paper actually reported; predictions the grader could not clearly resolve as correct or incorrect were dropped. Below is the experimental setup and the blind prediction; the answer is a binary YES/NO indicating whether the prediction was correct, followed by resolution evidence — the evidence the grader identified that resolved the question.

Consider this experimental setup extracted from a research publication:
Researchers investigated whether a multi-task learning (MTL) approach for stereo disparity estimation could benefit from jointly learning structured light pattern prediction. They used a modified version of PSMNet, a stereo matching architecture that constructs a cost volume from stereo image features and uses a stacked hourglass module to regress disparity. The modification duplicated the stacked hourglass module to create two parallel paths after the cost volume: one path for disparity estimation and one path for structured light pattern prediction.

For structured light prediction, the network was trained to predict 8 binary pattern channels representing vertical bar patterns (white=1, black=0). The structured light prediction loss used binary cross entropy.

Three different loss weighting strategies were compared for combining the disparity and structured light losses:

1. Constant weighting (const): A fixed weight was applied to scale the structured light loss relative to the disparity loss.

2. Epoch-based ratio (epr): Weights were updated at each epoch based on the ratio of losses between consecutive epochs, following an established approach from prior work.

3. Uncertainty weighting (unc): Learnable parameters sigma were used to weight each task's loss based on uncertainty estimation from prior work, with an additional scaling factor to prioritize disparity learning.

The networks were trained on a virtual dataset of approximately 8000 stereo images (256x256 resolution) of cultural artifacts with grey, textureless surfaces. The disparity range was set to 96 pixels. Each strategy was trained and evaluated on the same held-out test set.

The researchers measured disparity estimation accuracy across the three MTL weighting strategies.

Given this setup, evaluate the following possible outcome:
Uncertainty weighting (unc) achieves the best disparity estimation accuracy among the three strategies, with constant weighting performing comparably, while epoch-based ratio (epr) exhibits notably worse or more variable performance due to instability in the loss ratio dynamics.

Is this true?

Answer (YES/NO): NO